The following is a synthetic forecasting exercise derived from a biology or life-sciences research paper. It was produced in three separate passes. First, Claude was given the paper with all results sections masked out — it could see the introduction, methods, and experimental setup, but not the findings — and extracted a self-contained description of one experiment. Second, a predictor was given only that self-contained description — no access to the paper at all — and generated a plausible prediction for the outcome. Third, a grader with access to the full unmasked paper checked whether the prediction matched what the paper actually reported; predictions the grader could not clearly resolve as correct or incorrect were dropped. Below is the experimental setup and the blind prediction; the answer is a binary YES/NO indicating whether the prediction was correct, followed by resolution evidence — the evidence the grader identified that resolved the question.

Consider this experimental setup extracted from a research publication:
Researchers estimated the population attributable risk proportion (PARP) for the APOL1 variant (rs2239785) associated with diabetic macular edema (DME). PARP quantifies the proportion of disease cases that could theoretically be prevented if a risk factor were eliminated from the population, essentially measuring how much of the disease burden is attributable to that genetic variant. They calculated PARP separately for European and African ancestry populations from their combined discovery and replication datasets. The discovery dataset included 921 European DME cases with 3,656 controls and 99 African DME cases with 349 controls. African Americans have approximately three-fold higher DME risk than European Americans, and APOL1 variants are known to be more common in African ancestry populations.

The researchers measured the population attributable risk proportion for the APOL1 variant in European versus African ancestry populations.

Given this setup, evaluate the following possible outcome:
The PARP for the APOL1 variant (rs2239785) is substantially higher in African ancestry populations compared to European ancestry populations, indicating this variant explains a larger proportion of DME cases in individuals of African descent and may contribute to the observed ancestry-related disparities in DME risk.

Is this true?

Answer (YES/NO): YES